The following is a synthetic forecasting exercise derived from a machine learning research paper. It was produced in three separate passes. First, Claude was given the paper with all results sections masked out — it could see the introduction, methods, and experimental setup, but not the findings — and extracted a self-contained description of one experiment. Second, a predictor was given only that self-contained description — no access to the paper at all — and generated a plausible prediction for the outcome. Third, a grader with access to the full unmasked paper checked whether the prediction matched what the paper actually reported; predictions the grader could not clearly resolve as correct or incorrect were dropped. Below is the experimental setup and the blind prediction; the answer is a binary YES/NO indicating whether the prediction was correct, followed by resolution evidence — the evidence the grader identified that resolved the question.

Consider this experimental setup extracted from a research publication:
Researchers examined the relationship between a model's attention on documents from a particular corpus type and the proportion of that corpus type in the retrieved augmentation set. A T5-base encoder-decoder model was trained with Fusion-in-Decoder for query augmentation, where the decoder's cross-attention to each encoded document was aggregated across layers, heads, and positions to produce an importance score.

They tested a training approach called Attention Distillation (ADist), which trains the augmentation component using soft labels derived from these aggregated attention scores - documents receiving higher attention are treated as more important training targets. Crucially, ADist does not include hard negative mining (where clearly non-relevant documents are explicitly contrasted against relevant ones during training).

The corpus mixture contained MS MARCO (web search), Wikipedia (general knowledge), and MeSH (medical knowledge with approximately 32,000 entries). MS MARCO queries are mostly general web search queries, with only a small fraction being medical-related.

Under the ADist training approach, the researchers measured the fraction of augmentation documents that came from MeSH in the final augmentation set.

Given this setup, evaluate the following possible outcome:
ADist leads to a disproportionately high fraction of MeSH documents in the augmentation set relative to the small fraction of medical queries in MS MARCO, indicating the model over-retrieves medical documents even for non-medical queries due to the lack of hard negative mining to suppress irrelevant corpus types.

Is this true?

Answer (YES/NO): YES